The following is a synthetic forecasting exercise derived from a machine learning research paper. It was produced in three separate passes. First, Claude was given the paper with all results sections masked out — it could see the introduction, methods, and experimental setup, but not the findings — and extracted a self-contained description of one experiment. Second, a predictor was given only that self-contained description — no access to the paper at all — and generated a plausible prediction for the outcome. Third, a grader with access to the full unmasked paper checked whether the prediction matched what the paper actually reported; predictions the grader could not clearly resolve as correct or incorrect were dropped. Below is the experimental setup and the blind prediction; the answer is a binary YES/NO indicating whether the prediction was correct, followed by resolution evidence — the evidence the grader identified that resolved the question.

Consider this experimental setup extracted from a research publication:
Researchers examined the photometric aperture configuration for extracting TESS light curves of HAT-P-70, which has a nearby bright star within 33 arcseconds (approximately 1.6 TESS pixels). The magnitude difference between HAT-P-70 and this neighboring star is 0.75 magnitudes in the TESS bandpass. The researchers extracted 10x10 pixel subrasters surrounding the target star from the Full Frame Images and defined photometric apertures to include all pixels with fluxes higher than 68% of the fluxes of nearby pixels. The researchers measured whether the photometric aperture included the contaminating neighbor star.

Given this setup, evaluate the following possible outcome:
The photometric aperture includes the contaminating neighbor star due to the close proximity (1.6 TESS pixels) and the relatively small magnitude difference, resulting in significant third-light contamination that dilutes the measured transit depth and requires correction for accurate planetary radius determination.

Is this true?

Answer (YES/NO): YES